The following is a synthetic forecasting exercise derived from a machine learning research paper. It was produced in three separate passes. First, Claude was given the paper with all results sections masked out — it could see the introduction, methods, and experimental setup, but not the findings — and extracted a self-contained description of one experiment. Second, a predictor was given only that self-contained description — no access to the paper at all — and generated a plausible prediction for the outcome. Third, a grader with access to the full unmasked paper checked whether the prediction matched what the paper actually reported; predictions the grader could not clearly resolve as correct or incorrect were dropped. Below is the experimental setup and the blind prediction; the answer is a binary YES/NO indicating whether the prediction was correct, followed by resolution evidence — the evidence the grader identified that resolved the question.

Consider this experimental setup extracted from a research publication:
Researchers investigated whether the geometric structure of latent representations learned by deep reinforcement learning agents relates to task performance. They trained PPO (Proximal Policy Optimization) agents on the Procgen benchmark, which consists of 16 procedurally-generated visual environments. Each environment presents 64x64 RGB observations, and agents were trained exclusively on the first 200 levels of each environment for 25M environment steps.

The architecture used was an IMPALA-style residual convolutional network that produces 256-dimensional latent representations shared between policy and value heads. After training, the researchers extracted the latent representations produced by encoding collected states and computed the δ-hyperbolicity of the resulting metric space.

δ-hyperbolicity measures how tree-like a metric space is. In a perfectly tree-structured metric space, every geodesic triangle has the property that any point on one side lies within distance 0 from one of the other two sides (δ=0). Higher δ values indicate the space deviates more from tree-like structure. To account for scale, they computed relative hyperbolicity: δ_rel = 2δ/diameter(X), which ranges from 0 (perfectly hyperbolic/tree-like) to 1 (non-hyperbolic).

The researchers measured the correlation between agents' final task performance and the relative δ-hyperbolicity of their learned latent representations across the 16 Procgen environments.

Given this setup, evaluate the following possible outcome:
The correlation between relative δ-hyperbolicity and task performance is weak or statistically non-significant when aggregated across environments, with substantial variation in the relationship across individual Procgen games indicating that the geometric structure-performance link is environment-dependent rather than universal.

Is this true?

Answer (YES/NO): NO